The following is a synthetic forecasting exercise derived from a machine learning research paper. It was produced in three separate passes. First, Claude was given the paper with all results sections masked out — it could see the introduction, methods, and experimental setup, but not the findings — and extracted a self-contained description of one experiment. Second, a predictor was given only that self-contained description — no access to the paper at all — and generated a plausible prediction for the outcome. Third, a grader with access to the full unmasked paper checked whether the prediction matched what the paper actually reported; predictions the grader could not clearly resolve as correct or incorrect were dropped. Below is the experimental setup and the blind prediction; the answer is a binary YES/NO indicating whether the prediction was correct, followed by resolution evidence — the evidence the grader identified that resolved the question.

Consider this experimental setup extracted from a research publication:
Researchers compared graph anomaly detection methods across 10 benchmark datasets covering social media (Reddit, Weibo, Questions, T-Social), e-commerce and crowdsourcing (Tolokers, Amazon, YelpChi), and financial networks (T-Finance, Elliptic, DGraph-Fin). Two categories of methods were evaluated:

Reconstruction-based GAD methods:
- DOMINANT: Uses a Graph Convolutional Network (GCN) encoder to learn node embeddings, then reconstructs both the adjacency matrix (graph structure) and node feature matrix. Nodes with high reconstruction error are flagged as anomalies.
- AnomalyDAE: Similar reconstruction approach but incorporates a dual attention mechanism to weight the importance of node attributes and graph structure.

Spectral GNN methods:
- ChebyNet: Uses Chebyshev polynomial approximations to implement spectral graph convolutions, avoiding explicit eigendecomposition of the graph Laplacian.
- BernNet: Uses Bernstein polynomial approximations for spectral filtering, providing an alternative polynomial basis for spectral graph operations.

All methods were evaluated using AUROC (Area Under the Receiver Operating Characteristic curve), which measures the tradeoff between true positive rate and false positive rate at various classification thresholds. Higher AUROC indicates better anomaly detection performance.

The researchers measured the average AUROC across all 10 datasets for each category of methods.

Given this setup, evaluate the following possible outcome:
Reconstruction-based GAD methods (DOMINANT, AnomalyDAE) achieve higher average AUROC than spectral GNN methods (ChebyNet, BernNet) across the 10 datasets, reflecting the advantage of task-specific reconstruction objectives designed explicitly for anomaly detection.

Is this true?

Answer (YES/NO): NO